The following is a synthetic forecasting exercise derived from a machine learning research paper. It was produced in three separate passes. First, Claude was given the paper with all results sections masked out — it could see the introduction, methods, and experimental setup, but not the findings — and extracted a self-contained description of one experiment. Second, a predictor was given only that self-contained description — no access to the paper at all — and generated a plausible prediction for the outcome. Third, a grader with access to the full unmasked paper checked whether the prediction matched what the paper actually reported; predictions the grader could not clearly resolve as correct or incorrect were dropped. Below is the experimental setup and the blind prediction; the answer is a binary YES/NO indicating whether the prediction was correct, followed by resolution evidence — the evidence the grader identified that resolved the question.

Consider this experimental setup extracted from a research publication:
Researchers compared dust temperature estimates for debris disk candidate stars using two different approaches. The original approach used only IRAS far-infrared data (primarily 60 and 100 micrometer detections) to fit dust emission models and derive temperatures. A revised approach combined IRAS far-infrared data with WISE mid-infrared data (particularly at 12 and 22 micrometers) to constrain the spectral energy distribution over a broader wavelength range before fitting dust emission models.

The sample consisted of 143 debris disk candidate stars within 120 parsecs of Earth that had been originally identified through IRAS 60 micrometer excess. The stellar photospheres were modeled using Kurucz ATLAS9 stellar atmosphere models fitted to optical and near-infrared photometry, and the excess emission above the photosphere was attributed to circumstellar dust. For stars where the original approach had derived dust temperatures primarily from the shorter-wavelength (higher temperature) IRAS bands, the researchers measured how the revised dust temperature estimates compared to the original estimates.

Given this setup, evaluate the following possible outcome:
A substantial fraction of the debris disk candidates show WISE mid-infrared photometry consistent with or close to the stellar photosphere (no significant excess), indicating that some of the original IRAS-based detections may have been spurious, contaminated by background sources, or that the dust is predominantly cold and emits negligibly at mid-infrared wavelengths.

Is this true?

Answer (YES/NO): YES